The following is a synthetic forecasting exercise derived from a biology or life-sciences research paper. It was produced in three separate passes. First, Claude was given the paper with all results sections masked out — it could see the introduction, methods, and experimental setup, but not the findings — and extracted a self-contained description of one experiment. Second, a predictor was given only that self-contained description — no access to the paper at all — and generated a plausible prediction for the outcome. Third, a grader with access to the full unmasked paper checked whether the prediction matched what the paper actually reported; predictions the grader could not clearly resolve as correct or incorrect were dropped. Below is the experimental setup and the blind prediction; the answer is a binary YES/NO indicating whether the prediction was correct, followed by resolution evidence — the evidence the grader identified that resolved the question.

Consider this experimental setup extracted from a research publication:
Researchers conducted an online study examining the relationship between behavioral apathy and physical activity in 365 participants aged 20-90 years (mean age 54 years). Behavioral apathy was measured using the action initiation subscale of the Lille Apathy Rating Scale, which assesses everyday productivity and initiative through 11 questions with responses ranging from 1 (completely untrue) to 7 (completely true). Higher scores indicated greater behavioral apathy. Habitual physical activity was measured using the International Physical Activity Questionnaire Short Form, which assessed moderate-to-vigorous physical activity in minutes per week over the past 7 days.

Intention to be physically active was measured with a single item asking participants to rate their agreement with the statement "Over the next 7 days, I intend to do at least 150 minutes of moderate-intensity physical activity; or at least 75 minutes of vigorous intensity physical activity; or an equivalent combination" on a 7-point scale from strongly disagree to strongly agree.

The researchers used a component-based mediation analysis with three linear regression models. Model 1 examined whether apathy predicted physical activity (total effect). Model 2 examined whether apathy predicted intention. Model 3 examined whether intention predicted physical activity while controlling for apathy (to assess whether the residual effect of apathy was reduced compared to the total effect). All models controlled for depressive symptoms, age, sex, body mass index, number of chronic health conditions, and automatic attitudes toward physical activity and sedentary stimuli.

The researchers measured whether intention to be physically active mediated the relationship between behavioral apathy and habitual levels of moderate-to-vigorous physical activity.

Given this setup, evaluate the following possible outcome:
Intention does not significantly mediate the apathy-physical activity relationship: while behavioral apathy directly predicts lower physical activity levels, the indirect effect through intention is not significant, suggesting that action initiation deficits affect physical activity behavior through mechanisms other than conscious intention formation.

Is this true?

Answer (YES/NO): NO